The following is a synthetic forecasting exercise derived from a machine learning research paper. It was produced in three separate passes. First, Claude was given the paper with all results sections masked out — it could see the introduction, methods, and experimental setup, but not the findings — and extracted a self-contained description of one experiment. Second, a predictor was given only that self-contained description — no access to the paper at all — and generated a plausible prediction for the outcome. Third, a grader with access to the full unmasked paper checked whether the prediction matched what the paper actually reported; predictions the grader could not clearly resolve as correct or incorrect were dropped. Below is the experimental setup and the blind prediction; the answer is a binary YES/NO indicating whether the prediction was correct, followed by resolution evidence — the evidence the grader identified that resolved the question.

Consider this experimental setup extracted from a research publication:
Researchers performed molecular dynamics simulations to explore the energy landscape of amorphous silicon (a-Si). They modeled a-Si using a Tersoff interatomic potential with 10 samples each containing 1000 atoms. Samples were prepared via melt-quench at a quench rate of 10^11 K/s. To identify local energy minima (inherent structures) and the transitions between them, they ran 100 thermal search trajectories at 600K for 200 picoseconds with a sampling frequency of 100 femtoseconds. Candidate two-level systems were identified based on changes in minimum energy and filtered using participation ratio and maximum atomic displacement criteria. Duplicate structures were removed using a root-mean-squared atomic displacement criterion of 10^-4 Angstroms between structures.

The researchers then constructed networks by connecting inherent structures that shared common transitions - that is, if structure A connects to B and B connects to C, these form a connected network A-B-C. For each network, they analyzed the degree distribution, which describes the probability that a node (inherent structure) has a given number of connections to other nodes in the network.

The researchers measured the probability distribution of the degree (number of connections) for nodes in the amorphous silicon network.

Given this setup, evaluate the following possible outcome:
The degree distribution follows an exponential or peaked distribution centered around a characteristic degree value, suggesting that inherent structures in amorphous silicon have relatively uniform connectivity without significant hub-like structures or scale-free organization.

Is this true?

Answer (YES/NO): NO